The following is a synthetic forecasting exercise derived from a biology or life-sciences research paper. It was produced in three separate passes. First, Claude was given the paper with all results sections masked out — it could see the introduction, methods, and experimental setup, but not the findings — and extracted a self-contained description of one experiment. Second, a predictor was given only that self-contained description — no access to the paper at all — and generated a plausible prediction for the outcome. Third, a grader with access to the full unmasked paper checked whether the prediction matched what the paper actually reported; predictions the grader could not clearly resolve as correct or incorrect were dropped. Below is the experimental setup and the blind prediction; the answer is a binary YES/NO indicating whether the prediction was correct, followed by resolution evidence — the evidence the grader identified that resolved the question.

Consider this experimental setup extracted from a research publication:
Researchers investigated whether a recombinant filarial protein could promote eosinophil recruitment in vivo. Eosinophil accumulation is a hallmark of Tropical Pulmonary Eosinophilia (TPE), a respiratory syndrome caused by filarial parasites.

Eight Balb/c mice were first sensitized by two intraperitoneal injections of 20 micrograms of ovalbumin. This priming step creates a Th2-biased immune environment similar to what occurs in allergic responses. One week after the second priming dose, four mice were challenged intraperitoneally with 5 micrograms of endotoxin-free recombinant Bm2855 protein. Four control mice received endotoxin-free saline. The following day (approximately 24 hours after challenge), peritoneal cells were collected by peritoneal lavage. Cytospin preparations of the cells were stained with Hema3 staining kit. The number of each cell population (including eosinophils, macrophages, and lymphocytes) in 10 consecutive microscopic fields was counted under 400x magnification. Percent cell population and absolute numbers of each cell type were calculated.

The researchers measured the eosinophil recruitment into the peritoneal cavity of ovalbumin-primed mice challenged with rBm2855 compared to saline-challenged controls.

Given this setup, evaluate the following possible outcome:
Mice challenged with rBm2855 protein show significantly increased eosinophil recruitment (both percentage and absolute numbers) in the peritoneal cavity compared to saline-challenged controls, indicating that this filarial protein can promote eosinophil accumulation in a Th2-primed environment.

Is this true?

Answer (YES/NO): NO